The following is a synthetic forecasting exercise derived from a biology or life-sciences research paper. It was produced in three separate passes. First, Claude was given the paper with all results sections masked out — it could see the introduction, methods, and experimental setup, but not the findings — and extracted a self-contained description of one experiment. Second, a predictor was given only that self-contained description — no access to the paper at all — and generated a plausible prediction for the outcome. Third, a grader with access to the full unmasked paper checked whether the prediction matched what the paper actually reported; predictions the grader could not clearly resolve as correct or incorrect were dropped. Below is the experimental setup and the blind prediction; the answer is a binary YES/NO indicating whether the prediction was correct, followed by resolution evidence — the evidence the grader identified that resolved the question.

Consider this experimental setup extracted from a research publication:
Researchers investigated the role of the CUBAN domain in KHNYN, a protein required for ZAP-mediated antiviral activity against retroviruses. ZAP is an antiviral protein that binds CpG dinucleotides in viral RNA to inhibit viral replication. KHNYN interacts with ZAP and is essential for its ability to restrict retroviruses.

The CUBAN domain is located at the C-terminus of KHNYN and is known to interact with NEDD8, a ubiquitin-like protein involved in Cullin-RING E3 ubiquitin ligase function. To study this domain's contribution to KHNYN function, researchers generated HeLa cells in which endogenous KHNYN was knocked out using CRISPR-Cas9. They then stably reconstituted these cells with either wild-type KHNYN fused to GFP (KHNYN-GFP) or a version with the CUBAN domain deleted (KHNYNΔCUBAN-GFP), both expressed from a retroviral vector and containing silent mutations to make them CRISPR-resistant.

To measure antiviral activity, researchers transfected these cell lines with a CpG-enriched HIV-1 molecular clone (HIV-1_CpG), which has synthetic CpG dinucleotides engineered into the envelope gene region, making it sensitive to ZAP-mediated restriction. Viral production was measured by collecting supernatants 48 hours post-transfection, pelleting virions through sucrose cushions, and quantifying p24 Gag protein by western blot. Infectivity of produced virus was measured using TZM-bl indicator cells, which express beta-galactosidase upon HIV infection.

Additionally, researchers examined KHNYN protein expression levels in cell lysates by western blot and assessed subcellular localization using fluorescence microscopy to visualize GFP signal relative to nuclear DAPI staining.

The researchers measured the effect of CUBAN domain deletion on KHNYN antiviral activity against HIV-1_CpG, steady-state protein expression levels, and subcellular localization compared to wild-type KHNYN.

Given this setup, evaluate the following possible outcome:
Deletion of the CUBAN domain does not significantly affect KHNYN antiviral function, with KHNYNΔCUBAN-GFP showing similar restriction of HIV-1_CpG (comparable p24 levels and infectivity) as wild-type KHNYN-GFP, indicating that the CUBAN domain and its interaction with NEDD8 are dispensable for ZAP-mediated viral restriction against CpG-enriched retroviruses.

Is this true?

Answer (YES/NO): NO